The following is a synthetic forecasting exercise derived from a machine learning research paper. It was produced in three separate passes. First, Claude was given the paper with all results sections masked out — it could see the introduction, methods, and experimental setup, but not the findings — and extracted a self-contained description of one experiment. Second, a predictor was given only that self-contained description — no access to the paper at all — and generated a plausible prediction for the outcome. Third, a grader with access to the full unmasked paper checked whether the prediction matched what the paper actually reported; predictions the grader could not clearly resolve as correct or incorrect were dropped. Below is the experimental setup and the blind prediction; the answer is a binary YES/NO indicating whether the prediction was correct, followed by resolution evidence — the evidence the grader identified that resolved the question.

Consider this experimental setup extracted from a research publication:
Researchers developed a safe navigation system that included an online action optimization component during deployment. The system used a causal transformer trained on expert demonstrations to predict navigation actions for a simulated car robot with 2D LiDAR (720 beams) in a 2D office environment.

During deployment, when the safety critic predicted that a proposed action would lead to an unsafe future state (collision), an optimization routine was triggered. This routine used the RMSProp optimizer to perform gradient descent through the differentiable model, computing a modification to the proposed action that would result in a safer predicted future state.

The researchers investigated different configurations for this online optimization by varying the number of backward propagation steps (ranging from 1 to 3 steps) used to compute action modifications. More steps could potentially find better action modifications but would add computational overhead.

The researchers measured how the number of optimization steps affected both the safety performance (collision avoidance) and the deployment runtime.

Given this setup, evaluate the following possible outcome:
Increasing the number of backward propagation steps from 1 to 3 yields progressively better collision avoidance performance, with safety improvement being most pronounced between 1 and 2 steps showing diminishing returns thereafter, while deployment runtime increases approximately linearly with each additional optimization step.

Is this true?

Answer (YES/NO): NO